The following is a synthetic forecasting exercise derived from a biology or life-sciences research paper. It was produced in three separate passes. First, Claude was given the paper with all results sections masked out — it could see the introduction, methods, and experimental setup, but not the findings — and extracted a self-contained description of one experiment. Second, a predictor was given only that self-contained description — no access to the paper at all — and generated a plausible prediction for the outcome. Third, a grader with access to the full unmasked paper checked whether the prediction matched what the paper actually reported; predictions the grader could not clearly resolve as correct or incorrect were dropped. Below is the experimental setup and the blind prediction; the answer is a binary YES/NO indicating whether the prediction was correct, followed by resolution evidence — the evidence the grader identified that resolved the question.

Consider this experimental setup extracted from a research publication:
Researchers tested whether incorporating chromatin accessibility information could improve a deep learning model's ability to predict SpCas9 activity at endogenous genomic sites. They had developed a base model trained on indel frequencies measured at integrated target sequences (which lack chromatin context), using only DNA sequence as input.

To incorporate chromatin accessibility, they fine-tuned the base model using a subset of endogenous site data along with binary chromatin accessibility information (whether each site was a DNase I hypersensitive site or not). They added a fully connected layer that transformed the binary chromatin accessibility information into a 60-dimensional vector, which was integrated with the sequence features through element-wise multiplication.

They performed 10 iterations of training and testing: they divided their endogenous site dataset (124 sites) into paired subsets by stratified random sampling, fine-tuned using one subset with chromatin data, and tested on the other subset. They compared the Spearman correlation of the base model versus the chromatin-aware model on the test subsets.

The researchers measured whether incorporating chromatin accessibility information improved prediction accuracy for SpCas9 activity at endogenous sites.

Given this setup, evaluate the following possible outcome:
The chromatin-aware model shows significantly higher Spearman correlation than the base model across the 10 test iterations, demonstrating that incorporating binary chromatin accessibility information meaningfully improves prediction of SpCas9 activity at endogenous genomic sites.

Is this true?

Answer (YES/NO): NO